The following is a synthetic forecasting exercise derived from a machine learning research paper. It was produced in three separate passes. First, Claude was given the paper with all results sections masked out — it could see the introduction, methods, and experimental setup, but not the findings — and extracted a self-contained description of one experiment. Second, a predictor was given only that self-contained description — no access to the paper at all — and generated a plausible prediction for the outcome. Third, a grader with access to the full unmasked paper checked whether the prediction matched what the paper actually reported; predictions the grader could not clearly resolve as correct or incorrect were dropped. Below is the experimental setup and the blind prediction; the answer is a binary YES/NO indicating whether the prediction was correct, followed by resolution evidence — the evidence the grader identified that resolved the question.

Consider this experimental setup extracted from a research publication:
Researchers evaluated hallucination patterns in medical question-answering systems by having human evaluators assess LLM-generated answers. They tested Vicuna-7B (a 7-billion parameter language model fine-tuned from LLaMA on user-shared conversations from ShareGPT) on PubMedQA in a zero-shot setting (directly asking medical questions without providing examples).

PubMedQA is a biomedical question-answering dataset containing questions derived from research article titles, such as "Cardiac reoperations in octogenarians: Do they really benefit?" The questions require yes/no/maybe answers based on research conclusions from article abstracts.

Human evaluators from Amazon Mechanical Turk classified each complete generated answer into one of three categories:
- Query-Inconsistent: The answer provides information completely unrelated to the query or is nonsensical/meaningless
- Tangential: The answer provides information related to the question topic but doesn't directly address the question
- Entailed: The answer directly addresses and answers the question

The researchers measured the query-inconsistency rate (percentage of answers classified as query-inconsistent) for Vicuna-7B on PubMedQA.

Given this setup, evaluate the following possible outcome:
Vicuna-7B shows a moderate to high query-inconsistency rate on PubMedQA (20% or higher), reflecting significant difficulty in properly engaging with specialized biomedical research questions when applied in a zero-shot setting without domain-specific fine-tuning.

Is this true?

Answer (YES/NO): NO